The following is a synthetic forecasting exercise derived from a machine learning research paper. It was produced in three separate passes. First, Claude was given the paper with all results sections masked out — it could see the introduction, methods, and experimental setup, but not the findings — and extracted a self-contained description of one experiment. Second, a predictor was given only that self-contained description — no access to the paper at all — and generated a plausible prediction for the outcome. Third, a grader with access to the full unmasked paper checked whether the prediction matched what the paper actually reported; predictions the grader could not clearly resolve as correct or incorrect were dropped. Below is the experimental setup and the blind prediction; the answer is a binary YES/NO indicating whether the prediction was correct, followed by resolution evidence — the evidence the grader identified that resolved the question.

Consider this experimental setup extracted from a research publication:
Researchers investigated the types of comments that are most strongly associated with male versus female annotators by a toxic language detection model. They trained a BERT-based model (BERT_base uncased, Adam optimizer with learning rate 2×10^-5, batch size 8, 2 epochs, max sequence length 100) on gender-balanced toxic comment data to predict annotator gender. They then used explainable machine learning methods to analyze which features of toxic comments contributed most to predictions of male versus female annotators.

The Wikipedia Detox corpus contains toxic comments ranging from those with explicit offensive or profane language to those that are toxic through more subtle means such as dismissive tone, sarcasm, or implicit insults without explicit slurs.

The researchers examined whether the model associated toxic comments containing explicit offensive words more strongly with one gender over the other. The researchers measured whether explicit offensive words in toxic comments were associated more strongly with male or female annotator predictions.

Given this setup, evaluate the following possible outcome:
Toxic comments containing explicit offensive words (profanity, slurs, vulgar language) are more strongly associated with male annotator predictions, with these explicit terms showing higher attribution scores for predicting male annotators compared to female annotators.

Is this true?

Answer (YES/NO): YES